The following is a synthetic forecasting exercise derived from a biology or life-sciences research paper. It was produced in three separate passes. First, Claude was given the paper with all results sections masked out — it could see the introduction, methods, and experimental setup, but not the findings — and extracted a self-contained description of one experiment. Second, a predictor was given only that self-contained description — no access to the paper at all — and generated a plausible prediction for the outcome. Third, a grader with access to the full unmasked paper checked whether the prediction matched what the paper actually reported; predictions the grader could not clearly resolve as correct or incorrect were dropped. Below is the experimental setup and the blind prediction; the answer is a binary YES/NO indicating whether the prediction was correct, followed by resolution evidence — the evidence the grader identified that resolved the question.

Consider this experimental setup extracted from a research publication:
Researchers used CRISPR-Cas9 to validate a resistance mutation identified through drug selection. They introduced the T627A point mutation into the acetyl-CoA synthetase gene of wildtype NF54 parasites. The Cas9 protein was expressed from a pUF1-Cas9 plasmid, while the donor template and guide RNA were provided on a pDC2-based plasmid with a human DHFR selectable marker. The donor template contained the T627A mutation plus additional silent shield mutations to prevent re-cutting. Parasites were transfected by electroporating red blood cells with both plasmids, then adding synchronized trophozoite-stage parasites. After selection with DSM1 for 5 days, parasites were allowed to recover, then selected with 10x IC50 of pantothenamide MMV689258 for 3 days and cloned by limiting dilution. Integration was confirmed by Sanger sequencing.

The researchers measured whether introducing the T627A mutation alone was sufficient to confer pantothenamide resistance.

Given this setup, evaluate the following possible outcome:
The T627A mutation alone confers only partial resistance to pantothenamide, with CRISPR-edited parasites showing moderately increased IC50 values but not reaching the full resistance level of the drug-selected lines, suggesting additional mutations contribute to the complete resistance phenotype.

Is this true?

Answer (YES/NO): YES